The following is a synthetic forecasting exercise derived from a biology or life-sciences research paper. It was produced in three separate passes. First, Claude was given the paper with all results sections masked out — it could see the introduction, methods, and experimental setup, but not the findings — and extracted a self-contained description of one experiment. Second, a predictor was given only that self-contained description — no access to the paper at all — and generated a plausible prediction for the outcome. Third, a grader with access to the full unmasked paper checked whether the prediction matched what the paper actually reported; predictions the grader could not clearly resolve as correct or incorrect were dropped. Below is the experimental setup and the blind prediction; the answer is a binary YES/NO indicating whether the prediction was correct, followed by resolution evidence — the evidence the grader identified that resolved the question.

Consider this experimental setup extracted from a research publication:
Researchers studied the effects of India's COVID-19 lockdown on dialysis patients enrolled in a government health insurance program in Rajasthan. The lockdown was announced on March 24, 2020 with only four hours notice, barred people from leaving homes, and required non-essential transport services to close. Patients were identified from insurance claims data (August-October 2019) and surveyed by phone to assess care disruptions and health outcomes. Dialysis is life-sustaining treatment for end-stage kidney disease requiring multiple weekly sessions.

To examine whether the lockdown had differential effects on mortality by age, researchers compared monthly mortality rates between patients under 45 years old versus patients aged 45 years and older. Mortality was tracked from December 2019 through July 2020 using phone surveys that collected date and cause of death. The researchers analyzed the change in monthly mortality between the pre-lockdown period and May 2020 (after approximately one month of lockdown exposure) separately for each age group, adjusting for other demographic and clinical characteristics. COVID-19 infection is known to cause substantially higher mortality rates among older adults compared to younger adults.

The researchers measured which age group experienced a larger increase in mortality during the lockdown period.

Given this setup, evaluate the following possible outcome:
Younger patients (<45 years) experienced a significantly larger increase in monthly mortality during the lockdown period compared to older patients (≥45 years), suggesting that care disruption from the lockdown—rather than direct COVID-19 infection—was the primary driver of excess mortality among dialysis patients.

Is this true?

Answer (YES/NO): YES